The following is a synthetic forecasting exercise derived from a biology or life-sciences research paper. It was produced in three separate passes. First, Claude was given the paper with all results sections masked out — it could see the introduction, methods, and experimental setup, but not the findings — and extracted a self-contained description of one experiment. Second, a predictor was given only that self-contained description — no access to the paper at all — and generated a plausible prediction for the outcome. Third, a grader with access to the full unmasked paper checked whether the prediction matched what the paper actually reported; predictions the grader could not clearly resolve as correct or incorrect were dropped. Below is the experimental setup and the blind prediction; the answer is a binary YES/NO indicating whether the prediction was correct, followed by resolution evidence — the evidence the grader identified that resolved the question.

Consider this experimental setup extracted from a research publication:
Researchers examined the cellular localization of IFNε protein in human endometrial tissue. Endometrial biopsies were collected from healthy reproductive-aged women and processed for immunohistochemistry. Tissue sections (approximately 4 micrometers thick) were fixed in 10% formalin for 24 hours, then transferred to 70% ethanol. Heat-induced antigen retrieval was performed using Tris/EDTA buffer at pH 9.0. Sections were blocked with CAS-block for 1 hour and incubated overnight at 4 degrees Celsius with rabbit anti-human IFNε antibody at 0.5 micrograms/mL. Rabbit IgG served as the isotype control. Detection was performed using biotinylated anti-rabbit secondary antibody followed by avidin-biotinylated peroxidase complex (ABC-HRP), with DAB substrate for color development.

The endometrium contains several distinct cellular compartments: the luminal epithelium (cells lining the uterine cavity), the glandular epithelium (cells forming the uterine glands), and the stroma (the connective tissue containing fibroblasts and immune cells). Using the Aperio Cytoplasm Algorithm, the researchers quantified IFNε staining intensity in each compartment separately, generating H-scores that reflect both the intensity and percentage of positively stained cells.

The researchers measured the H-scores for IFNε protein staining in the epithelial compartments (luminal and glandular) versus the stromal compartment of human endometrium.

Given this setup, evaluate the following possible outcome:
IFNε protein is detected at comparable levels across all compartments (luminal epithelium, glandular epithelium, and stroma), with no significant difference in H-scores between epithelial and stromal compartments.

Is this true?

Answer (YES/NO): NO